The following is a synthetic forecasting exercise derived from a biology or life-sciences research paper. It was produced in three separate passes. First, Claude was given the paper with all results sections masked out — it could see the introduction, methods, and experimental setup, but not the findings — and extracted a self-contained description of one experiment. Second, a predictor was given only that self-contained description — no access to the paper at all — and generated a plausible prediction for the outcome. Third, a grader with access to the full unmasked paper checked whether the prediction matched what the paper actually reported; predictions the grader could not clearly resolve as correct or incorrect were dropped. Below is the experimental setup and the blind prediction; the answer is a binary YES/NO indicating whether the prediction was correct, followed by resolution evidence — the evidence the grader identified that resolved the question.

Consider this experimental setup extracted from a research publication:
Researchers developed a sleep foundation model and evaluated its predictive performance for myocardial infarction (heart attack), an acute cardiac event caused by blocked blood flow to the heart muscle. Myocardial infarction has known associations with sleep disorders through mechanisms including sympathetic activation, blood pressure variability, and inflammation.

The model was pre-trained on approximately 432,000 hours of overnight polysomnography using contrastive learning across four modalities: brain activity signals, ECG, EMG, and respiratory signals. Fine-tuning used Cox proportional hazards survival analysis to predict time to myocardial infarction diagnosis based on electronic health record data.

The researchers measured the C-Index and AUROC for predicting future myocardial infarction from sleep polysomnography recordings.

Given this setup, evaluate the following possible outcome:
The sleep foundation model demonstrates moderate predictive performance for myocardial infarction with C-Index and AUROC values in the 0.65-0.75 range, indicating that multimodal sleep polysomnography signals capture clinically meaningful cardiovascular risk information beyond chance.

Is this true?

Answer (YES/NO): NO